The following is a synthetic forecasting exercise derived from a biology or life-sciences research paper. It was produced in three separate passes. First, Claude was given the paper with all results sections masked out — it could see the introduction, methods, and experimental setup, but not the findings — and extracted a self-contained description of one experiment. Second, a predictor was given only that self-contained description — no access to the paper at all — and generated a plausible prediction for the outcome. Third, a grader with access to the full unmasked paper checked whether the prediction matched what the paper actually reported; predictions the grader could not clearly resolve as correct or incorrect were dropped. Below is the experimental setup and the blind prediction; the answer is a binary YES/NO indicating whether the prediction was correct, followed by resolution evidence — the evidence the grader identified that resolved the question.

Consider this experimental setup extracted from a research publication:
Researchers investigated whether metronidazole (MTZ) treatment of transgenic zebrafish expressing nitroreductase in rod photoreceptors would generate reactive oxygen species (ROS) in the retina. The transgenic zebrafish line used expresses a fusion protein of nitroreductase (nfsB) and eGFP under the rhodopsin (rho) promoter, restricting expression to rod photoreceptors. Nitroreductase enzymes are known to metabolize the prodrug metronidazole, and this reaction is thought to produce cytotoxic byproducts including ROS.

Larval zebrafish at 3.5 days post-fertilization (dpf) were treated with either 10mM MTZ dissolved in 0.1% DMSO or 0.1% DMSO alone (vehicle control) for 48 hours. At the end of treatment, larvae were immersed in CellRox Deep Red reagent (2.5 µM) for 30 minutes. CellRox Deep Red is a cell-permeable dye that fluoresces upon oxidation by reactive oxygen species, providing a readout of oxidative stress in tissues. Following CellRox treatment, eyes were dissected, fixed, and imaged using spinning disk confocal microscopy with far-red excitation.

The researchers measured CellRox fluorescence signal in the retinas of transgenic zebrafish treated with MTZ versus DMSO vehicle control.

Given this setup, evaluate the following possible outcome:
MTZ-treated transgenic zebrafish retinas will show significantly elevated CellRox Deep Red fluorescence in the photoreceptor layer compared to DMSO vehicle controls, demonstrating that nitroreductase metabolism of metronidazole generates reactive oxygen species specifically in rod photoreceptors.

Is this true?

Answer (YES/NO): YES